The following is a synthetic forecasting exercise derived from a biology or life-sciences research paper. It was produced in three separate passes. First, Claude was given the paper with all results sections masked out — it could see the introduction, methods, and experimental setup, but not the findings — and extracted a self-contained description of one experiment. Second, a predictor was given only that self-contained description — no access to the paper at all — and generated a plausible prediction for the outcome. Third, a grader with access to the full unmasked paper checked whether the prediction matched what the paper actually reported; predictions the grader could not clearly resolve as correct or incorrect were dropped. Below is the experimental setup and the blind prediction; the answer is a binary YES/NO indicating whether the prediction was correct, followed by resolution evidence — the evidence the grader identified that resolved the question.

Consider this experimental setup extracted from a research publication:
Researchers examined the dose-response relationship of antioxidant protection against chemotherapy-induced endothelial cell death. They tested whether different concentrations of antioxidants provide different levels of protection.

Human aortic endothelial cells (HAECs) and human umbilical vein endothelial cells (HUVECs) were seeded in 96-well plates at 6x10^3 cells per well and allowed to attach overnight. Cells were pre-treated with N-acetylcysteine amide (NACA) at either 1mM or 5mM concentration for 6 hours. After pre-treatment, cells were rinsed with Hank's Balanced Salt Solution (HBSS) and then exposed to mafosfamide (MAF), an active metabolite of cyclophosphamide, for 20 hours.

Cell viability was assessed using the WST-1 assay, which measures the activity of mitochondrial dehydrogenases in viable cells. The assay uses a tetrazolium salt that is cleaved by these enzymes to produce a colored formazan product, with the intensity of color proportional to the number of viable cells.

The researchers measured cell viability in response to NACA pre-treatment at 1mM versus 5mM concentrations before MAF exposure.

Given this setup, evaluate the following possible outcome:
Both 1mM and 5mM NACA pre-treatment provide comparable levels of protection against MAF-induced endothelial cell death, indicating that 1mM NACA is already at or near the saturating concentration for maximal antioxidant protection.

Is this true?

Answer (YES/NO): NO